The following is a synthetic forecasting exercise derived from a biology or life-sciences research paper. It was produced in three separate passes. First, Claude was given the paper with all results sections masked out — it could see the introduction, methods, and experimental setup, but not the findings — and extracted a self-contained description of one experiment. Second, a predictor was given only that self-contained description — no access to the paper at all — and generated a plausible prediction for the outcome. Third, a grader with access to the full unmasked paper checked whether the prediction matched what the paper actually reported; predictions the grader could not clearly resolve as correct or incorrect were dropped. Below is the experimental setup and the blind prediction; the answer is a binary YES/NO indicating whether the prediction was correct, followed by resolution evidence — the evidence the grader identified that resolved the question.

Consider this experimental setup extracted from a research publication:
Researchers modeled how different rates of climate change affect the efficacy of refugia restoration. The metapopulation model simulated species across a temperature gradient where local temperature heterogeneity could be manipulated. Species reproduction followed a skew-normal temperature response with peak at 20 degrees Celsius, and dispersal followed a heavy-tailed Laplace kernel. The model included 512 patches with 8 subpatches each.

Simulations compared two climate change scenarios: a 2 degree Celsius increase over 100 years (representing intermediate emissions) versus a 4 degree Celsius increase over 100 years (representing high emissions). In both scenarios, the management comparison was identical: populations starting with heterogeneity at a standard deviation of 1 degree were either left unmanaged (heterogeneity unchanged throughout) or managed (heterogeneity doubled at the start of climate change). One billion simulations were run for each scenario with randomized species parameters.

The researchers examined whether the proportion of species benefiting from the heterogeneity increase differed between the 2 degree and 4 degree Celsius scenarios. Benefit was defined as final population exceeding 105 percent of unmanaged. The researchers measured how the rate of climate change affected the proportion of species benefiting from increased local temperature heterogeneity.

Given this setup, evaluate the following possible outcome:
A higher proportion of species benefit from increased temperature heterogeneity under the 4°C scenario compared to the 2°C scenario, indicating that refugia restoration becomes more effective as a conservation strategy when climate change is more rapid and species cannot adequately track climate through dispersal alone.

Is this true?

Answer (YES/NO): YES